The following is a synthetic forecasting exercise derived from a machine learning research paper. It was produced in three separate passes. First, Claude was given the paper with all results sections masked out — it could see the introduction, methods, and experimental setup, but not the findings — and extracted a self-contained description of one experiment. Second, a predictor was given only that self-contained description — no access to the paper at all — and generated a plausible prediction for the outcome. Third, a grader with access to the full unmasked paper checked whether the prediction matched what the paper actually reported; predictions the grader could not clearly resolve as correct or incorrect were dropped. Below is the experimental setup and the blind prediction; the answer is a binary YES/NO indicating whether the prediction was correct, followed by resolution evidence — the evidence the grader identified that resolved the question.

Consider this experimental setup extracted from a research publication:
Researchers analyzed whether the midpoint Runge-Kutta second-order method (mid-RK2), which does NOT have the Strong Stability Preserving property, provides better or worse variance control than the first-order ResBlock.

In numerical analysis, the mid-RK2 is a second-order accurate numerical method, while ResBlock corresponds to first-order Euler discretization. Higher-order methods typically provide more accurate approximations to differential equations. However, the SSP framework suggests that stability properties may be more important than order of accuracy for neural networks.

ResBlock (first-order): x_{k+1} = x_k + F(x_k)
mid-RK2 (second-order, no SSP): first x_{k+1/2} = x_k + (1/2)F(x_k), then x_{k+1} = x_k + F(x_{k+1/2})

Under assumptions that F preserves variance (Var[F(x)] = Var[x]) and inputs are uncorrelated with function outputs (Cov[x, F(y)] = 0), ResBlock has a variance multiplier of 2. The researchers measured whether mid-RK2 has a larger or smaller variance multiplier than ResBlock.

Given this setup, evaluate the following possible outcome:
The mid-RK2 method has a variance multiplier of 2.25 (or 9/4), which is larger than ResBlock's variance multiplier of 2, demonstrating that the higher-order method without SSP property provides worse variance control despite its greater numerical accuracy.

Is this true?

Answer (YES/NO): YES